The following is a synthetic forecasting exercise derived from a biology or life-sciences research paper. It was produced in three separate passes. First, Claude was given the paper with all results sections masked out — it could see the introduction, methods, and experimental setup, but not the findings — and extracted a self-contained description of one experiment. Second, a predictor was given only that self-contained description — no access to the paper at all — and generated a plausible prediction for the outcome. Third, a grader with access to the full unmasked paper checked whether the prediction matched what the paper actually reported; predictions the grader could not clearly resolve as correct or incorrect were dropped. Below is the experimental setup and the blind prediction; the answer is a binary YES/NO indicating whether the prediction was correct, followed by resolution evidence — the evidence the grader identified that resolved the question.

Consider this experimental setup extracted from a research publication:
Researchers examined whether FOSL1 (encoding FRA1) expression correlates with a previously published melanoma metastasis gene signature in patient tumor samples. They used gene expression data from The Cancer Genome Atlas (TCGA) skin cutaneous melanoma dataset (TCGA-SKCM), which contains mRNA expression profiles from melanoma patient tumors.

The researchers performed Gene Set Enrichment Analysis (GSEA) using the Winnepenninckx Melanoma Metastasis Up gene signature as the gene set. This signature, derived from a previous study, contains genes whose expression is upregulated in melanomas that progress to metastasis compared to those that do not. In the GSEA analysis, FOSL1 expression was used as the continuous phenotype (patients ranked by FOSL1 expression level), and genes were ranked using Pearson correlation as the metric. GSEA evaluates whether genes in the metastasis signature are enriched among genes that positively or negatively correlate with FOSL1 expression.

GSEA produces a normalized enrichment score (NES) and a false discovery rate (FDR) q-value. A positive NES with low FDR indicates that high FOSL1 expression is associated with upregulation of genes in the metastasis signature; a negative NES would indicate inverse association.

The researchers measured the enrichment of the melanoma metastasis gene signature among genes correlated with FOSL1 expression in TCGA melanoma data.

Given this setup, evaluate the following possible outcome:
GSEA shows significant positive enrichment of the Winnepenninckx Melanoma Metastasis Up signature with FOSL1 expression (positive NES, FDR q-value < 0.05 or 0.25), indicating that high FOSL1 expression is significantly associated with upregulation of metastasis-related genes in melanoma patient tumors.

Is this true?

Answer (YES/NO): YES